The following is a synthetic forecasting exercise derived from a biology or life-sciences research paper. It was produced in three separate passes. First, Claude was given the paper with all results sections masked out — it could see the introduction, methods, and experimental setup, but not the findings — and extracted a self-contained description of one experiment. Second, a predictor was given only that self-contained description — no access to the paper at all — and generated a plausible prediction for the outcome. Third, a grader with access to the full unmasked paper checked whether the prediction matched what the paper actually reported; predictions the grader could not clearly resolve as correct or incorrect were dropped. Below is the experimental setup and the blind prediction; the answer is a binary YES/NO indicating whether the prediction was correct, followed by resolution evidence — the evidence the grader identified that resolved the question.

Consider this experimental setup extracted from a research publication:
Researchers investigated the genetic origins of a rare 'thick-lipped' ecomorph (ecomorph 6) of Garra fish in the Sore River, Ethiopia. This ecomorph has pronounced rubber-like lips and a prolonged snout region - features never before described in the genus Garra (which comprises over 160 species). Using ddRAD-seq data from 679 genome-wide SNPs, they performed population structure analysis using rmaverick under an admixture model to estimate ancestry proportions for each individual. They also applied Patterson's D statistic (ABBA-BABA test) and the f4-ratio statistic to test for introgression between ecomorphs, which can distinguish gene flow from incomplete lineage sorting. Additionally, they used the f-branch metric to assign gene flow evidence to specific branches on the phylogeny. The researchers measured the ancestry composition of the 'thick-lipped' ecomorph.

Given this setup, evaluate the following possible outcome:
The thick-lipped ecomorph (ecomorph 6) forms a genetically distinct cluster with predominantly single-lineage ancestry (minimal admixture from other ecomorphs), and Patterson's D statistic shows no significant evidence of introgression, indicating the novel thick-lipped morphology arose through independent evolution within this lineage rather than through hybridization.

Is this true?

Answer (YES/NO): NO